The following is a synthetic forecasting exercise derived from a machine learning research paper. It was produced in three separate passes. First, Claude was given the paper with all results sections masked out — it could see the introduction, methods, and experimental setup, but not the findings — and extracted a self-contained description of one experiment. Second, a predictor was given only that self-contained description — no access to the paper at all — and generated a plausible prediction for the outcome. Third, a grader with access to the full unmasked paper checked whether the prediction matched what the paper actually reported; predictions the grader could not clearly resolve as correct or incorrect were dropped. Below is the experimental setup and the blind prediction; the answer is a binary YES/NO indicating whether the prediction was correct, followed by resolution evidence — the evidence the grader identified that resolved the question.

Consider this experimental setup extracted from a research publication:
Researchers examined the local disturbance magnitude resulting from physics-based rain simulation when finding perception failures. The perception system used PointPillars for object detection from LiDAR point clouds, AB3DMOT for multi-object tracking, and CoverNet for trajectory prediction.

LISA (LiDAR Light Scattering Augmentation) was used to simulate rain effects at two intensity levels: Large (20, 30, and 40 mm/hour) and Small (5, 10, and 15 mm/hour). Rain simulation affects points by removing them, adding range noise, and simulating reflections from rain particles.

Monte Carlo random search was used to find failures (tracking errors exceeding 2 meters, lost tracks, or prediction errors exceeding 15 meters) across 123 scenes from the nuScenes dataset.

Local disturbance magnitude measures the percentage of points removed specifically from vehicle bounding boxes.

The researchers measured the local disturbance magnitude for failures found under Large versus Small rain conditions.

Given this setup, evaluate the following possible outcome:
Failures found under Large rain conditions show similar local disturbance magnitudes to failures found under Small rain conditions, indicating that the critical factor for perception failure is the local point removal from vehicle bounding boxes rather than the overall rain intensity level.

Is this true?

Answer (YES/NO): NO